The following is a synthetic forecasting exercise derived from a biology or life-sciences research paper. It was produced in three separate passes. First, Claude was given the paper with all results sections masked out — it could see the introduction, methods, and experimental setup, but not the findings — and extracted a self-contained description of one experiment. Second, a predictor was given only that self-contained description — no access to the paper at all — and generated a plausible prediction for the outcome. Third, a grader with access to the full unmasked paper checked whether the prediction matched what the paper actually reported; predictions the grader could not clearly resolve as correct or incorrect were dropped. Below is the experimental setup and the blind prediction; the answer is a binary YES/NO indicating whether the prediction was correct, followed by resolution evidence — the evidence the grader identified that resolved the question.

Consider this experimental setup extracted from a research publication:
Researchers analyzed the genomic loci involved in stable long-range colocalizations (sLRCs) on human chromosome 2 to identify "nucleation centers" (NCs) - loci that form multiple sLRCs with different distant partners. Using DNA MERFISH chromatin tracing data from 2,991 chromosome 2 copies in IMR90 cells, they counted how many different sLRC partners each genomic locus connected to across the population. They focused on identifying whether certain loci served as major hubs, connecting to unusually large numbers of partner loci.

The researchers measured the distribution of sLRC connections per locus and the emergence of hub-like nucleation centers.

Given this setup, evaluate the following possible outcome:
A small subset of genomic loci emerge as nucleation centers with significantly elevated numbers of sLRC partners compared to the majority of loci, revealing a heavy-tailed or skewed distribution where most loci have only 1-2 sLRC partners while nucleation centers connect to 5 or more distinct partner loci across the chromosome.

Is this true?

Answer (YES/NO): YES